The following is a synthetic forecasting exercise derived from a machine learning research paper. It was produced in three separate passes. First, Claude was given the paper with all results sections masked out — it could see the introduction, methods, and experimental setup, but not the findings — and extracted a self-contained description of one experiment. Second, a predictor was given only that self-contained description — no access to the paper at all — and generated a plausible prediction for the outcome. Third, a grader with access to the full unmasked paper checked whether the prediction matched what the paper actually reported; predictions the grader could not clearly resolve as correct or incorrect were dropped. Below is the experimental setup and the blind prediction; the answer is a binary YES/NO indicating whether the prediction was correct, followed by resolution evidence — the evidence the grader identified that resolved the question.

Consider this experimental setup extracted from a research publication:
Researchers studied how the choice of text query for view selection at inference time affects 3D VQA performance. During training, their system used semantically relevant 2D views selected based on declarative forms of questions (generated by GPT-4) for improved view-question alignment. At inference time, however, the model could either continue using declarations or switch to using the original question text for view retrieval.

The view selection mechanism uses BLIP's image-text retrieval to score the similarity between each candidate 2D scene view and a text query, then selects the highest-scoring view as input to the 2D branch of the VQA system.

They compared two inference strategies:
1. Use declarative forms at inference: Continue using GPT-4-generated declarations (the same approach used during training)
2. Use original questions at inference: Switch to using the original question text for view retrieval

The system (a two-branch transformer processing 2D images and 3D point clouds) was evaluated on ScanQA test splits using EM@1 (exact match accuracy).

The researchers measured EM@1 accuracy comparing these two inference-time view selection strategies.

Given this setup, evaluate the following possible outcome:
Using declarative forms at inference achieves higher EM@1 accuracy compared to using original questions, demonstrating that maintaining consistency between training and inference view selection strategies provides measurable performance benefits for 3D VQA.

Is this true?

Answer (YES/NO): NO